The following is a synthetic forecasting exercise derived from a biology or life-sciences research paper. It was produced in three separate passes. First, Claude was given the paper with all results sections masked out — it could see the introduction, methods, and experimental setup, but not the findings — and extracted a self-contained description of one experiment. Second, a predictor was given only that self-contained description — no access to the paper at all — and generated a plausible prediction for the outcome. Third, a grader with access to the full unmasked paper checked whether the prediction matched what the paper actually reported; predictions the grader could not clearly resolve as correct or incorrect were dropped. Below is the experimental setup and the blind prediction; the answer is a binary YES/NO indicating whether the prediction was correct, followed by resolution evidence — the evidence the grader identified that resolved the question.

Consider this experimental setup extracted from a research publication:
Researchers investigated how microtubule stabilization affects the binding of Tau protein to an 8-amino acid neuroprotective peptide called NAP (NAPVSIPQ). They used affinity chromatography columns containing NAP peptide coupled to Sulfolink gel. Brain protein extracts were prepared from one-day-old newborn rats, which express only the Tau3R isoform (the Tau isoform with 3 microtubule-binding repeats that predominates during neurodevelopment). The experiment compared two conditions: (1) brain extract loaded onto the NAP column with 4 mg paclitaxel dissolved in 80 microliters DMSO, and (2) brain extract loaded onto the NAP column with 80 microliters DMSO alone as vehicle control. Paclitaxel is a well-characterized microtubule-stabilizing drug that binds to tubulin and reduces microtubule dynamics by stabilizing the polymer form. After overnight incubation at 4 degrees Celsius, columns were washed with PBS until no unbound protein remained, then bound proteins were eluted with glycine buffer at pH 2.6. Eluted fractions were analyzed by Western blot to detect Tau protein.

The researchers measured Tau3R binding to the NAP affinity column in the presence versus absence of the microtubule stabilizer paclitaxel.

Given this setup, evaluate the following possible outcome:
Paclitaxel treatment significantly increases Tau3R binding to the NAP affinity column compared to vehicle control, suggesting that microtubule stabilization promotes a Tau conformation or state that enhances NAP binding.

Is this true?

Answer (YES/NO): NO